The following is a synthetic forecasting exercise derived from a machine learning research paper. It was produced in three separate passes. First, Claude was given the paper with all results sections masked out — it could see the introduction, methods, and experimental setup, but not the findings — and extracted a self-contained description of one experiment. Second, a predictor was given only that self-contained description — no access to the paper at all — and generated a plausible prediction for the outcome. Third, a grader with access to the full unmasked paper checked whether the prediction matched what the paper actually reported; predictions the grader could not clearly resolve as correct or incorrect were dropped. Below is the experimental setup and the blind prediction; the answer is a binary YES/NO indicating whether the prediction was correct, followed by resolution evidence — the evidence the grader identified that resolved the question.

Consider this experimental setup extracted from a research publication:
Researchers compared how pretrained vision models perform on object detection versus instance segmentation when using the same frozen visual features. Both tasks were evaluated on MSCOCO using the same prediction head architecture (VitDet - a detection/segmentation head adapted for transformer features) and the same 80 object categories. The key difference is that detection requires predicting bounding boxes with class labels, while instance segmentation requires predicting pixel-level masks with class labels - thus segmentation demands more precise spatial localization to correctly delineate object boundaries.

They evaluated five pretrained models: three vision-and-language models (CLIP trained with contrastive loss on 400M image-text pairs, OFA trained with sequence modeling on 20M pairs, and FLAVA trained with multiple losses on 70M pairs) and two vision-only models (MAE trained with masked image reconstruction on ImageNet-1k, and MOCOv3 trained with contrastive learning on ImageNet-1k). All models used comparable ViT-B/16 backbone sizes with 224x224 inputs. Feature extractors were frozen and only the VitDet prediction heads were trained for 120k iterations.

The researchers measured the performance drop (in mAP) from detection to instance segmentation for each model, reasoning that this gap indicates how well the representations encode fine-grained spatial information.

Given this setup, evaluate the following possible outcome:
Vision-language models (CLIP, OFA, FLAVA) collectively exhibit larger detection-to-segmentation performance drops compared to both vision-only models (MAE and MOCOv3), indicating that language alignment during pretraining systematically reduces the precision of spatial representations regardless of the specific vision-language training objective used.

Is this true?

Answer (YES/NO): YES